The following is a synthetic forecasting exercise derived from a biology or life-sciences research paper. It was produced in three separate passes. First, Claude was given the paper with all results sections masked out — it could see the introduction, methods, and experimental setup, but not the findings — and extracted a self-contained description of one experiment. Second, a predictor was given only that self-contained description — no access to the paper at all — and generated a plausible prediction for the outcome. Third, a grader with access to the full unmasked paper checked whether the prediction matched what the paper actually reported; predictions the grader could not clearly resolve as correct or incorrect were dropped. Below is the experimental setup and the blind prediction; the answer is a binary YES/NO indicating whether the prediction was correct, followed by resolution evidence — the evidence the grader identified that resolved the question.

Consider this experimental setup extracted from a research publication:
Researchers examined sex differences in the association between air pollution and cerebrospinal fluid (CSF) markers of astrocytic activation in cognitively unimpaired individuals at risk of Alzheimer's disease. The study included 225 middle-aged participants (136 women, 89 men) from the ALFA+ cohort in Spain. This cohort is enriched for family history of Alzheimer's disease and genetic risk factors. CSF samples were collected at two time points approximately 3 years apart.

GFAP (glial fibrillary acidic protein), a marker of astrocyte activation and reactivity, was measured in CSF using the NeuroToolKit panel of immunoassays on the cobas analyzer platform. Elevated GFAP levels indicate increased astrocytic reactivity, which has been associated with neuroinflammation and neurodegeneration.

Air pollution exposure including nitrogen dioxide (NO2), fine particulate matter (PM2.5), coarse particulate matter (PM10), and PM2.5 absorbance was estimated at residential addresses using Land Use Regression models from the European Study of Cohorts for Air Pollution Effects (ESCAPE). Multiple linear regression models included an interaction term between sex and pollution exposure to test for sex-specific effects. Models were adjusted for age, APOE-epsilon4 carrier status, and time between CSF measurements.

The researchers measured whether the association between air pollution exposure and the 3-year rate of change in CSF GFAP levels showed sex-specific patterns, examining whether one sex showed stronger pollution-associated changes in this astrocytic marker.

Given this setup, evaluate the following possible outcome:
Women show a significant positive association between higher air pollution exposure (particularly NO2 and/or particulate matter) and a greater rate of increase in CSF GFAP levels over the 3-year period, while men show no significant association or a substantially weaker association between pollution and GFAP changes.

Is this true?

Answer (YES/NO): YES